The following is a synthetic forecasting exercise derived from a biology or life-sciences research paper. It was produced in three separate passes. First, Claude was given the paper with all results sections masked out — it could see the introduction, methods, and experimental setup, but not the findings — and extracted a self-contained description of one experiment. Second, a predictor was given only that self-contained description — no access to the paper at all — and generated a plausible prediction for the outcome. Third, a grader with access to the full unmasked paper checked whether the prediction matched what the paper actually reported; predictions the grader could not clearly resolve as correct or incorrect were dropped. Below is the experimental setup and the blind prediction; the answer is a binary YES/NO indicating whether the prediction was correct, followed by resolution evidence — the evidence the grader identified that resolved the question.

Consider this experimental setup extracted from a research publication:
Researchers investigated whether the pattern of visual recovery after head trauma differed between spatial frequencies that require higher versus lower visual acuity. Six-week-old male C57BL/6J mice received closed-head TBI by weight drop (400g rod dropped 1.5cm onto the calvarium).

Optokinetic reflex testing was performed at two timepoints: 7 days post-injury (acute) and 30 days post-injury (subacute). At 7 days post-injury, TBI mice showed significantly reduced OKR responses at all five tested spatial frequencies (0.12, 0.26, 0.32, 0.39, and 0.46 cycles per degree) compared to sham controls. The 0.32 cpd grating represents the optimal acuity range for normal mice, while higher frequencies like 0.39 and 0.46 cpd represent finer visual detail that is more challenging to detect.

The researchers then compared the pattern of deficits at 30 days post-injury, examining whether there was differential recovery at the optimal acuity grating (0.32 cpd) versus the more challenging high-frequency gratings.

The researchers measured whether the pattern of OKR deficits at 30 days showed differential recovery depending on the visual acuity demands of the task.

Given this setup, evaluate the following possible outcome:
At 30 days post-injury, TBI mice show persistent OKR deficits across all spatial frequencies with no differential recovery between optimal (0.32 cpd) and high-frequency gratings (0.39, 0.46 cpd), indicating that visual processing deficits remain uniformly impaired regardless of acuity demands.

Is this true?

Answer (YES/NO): NO